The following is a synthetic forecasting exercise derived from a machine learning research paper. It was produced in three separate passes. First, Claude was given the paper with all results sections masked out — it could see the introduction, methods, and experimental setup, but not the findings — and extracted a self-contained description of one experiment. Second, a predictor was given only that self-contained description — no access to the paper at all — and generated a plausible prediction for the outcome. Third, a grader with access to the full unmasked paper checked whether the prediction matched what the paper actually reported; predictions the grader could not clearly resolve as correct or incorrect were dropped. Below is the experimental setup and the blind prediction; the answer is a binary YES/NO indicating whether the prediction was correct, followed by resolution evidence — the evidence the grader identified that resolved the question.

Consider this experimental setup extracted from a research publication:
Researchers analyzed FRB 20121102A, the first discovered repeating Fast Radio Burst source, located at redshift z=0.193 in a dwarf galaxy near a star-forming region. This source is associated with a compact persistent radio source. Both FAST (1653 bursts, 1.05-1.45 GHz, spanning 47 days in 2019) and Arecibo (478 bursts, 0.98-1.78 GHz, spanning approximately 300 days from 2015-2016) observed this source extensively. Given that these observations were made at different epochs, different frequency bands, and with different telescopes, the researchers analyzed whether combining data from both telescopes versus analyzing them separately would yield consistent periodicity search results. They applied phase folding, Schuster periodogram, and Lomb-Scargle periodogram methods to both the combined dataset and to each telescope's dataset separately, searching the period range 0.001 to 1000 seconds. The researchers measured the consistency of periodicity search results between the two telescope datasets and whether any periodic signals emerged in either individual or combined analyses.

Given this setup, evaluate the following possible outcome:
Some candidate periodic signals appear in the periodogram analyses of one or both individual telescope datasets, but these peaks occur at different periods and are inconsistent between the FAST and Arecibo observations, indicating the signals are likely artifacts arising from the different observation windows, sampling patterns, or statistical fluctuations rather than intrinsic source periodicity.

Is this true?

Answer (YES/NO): NO